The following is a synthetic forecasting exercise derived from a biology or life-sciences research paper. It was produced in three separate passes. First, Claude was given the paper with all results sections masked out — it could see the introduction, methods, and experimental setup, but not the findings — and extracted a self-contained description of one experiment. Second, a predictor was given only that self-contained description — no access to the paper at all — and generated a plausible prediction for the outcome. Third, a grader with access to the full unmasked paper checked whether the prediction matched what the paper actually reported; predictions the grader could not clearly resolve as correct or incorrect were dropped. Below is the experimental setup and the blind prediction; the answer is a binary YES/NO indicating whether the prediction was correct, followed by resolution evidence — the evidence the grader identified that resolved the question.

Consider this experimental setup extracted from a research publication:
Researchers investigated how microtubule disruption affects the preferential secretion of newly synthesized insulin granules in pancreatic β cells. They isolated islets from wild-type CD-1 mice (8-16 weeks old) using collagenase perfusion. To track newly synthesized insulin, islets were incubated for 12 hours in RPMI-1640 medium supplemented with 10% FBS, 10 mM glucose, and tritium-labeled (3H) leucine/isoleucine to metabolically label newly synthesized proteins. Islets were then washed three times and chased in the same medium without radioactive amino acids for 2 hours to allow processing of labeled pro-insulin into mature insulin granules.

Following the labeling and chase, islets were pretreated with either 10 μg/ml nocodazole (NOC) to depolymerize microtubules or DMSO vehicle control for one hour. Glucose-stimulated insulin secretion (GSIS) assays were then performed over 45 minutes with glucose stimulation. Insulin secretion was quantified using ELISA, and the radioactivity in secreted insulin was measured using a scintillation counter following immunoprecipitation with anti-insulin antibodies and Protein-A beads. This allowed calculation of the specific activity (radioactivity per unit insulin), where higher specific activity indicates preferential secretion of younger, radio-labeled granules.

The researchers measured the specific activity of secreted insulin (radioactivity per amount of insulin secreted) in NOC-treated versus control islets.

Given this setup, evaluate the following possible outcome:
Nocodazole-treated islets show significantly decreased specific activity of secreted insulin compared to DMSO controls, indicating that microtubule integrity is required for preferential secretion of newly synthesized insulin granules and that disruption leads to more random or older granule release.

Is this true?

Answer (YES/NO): YES